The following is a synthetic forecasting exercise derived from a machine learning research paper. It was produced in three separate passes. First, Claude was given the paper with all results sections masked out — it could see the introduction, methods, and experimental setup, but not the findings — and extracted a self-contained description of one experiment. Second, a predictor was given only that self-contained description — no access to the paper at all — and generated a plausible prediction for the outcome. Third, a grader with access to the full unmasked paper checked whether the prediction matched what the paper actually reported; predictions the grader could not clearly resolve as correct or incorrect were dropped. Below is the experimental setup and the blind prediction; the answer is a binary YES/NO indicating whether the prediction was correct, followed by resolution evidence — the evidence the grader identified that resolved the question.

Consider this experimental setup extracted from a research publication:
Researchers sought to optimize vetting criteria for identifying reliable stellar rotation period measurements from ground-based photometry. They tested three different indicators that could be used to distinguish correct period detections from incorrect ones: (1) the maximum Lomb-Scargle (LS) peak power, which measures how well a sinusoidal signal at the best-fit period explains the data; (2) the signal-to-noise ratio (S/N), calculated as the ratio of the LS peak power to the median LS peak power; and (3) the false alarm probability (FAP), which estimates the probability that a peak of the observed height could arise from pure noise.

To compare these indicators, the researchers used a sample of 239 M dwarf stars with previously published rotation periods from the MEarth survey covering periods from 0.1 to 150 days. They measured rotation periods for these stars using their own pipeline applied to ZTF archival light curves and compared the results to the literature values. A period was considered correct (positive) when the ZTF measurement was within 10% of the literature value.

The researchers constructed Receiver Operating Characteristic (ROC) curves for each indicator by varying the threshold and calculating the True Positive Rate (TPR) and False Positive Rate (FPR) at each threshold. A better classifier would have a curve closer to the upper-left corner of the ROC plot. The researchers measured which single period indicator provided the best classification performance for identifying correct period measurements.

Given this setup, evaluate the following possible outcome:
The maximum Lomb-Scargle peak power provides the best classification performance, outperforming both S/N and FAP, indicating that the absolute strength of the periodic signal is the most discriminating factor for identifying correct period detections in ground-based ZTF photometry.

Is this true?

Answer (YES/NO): YES